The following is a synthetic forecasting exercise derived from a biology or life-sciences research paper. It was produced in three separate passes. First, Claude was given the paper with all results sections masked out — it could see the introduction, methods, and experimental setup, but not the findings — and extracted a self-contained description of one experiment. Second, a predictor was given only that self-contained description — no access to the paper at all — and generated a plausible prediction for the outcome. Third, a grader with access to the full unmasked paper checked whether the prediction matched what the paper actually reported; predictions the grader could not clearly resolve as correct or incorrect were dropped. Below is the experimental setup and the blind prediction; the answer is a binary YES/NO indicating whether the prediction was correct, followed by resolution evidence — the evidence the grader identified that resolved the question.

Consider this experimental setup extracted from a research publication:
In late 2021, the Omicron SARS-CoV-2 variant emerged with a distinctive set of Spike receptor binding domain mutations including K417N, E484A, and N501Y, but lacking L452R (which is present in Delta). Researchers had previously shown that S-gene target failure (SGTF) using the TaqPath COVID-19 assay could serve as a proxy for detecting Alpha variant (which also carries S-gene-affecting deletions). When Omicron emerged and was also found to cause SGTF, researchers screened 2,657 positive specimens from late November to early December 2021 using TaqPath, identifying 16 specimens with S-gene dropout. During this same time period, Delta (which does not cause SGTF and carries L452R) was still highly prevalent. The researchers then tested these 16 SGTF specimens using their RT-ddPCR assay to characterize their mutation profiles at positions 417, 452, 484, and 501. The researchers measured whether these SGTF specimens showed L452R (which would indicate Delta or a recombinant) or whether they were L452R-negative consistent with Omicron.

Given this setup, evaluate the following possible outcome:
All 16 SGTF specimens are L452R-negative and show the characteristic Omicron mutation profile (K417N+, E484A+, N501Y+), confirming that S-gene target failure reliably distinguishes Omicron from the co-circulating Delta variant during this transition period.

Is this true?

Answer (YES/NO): NO